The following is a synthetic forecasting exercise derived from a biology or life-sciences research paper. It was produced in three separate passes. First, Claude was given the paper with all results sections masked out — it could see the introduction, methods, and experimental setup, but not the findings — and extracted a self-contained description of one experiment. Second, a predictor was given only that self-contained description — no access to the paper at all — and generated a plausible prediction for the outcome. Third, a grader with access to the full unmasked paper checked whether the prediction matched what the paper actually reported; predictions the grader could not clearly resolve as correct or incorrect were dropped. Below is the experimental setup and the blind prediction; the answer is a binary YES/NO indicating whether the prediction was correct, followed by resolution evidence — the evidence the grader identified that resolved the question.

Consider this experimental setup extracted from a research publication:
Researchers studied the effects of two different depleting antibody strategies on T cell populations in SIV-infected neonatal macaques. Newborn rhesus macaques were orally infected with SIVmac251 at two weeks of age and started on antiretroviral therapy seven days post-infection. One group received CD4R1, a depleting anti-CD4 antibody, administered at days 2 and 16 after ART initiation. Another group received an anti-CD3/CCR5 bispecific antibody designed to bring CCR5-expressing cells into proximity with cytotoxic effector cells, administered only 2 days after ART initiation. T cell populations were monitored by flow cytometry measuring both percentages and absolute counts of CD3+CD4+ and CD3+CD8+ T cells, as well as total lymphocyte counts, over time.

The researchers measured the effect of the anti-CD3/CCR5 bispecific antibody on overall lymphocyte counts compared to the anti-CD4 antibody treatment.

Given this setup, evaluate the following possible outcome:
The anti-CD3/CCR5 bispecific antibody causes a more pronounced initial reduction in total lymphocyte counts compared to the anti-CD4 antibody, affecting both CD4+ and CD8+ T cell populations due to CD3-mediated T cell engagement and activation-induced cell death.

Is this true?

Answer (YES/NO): NO